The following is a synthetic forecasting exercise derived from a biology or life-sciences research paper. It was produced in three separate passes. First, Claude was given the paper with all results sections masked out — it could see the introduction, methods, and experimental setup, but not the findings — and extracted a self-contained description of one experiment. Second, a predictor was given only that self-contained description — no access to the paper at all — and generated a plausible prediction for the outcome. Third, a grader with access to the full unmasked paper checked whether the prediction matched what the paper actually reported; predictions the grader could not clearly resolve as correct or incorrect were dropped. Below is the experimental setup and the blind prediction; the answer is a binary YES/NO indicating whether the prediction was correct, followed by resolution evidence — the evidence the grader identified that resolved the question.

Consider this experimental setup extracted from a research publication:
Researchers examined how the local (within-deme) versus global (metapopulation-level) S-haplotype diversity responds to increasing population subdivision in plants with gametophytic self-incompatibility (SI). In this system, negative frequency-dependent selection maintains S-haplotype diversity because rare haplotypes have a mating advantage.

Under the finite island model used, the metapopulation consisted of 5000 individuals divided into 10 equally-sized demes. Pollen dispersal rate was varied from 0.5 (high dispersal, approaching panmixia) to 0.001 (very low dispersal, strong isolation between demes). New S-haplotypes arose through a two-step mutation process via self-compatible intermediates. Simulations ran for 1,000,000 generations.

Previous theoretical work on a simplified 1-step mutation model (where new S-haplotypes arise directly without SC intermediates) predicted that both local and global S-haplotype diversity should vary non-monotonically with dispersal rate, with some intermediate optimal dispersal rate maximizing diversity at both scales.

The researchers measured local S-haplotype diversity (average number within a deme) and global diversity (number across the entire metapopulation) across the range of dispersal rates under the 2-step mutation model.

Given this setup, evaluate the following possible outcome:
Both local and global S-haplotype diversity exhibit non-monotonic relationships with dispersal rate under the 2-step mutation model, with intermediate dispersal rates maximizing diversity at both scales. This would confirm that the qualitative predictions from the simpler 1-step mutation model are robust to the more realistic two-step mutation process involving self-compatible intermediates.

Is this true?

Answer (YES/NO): NO